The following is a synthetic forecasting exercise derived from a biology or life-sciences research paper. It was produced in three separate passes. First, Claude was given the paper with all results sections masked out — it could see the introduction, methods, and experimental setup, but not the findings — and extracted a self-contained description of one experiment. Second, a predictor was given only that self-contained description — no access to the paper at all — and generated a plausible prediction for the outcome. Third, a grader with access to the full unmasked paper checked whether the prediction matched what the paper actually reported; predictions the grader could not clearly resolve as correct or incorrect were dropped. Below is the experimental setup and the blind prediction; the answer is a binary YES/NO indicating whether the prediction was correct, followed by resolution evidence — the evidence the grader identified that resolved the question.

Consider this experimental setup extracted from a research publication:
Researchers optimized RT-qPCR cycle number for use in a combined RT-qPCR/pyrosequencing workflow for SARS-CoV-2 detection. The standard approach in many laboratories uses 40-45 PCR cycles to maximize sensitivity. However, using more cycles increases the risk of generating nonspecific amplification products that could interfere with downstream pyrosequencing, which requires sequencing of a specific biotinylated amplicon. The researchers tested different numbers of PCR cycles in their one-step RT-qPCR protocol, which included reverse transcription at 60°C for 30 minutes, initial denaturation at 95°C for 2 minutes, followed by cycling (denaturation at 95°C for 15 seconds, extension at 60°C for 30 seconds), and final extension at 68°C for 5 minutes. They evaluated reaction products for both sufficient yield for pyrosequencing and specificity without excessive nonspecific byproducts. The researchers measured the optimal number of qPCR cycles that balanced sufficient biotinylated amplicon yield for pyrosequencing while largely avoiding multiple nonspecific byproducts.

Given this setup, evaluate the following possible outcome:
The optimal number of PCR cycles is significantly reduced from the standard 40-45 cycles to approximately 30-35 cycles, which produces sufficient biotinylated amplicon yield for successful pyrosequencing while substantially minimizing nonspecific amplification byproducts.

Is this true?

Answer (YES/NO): NO